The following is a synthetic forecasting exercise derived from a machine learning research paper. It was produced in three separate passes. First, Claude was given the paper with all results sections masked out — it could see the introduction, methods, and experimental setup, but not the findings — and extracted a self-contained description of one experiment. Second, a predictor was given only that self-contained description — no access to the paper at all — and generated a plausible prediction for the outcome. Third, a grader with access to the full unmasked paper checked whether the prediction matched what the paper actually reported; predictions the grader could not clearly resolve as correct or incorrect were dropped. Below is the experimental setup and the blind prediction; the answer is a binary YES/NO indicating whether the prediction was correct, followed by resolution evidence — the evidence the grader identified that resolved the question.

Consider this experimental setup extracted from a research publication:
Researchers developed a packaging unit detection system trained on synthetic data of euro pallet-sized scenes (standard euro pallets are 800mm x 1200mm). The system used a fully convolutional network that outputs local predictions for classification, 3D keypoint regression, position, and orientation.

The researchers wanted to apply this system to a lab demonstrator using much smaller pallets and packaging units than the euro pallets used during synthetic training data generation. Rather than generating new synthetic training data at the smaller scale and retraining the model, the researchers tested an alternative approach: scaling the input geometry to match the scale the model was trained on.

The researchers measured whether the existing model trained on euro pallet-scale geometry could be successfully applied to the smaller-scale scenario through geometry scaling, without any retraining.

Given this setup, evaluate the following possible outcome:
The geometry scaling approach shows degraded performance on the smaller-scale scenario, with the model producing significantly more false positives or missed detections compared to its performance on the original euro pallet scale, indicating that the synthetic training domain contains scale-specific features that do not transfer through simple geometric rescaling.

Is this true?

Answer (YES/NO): NO